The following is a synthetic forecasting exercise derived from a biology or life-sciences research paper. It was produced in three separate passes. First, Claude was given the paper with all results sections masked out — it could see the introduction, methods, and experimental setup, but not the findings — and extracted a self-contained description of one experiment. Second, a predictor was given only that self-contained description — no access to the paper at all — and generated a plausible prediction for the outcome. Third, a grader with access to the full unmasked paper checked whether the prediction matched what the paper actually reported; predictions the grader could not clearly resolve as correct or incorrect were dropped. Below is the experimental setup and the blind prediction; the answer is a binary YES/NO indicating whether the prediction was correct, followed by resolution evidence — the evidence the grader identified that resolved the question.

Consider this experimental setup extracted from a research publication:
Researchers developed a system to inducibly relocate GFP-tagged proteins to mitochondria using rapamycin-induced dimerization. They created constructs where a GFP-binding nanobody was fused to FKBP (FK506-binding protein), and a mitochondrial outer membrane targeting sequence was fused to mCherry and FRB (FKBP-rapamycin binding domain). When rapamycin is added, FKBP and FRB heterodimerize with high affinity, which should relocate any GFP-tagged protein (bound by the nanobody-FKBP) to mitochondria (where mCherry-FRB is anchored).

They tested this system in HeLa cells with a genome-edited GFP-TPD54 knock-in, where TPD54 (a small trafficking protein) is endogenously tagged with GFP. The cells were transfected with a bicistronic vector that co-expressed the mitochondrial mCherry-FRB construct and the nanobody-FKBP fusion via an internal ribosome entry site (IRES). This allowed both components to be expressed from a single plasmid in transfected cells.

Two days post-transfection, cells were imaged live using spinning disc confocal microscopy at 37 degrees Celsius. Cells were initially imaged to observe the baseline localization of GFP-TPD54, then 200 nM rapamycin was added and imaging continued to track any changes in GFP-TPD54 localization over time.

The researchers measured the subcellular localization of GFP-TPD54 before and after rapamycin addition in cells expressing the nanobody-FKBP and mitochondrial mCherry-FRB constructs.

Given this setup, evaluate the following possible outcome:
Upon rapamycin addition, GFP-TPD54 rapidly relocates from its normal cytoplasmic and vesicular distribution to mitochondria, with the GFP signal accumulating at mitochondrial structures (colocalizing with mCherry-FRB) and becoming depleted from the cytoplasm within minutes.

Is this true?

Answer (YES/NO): YES